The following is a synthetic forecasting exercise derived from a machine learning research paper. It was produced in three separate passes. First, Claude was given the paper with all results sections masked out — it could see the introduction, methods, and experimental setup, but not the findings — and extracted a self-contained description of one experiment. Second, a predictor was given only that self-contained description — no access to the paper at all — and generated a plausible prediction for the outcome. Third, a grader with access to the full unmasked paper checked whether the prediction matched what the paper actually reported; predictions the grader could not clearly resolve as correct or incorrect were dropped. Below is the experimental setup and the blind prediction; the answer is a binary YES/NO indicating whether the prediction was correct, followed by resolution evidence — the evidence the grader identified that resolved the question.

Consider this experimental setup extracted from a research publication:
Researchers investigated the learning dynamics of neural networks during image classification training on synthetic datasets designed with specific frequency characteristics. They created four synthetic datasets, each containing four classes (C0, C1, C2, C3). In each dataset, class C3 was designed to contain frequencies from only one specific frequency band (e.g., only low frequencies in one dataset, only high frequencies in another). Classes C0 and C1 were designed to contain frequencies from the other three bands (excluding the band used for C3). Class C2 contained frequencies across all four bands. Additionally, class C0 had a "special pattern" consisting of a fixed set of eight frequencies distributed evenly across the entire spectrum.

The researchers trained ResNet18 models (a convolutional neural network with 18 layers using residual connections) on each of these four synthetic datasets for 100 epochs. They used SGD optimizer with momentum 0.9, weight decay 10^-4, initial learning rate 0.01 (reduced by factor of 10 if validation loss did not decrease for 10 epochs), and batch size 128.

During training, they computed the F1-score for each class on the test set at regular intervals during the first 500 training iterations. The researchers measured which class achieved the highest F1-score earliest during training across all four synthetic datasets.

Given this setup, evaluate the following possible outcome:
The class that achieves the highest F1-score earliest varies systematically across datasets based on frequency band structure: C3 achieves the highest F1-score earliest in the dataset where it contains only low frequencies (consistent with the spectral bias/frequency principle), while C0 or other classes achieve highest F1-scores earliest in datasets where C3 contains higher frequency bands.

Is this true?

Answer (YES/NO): NO